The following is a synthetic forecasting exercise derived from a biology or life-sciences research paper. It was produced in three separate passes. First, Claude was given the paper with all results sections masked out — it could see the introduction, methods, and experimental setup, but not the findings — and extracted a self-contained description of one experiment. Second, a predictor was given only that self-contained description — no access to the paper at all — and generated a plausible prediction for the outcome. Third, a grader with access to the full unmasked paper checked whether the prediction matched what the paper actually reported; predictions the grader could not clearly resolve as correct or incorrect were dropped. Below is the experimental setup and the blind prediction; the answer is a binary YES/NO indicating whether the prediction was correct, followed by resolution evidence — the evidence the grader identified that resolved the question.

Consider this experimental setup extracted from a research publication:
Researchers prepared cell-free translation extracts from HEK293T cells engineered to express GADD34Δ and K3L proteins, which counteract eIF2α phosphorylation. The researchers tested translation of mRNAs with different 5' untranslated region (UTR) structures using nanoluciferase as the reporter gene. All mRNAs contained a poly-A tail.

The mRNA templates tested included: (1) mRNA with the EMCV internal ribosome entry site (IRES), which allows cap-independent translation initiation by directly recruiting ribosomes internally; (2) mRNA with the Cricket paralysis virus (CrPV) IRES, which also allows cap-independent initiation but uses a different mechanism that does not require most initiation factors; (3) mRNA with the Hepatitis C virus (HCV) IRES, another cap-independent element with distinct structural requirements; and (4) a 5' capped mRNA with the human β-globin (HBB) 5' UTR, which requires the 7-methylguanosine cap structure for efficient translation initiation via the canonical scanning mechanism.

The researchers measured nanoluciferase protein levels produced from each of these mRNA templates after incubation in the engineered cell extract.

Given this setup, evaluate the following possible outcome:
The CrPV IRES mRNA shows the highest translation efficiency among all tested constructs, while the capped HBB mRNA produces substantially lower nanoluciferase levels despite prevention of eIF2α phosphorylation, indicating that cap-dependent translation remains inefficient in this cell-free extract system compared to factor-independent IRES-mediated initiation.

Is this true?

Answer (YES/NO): NO